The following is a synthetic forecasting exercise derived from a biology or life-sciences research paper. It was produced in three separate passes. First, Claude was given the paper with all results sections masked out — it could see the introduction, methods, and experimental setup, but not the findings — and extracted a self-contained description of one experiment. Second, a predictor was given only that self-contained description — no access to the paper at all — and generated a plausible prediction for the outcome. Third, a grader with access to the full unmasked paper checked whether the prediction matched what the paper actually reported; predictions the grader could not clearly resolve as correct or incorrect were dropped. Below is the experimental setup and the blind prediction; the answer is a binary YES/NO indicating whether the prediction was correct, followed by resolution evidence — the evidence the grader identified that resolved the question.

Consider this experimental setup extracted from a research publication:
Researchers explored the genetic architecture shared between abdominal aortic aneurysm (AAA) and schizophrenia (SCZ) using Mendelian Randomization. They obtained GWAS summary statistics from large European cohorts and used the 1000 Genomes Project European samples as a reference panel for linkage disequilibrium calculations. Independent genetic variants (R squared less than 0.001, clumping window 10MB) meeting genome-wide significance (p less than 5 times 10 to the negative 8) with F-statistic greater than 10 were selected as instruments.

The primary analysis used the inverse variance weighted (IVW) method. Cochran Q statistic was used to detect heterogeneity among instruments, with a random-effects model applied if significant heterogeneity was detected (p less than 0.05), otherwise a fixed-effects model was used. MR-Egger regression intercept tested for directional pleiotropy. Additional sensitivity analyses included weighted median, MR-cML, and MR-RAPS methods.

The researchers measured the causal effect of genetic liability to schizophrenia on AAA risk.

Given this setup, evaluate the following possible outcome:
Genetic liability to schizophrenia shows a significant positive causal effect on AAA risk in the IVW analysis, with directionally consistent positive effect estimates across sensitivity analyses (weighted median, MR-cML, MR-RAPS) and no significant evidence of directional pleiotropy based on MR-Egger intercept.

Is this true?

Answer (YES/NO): YES